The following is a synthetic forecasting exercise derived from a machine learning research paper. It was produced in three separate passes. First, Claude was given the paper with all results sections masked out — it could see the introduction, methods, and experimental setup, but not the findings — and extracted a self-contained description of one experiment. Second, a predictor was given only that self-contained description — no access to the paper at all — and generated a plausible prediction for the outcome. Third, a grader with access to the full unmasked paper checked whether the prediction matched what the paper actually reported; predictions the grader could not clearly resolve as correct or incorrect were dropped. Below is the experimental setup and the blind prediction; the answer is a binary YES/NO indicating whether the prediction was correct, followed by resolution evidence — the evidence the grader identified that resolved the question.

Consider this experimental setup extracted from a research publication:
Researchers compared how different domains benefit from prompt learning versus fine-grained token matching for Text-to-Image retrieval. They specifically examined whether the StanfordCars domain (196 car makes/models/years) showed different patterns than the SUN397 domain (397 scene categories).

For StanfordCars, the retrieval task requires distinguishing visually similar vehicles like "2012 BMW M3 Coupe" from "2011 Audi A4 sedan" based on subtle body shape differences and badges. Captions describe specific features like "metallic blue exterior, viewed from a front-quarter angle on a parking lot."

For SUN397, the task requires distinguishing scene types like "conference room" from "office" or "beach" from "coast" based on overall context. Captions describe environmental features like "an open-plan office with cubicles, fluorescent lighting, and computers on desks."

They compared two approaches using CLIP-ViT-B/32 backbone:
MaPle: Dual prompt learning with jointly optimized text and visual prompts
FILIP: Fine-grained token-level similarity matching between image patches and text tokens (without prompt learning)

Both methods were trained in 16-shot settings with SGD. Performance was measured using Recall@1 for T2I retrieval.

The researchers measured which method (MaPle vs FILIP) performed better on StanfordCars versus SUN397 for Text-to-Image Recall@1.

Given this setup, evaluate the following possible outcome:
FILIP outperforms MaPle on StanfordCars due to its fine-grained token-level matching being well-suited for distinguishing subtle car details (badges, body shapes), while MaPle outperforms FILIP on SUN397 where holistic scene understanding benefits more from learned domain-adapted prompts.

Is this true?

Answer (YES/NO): NO